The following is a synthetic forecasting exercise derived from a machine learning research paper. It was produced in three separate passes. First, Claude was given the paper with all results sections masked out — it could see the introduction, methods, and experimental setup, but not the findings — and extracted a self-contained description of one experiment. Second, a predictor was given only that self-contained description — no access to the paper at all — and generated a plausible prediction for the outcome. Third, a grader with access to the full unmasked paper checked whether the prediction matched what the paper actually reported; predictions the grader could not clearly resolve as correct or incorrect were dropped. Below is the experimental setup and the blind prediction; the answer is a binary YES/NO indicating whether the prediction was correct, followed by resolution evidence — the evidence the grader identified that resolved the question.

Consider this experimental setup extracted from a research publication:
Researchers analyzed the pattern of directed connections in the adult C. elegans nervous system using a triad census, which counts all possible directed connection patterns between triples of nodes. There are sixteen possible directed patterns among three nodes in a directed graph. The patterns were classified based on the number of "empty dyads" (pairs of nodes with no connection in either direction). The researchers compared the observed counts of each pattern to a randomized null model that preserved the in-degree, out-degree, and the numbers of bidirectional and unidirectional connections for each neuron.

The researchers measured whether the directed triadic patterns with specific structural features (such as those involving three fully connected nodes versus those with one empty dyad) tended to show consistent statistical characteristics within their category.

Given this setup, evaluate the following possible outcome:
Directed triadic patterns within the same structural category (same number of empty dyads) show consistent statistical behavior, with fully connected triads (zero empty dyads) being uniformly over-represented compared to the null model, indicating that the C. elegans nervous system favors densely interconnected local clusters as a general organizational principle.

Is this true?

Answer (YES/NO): NO